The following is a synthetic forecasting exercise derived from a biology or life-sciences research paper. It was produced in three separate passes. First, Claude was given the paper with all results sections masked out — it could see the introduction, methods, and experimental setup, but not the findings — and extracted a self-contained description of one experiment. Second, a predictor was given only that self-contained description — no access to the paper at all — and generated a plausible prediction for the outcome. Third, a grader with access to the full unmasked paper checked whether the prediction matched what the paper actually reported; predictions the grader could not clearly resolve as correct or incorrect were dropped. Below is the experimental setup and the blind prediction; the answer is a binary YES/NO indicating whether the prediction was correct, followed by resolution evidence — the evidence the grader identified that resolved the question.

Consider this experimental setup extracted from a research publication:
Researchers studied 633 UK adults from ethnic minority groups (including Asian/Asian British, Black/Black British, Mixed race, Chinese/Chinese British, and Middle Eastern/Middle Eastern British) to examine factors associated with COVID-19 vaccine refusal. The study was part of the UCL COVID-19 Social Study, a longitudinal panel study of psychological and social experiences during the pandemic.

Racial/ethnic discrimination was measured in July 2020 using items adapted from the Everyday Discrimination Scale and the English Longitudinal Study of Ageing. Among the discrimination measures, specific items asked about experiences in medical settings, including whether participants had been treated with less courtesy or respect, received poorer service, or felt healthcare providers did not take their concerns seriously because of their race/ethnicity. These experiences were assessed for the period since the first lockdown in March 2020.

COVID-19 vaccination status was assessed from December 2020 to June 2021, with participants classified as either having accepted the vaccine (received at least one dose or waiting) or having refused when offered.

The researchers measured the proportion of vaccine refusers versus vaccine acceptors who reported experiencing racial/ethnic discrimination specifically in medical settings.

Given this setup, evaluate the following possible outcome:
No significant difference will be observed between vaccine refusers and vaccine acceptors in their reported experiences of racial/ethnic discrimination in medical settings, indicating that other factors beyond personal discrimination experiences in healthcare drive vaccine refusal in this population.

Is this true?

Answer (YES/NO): NO